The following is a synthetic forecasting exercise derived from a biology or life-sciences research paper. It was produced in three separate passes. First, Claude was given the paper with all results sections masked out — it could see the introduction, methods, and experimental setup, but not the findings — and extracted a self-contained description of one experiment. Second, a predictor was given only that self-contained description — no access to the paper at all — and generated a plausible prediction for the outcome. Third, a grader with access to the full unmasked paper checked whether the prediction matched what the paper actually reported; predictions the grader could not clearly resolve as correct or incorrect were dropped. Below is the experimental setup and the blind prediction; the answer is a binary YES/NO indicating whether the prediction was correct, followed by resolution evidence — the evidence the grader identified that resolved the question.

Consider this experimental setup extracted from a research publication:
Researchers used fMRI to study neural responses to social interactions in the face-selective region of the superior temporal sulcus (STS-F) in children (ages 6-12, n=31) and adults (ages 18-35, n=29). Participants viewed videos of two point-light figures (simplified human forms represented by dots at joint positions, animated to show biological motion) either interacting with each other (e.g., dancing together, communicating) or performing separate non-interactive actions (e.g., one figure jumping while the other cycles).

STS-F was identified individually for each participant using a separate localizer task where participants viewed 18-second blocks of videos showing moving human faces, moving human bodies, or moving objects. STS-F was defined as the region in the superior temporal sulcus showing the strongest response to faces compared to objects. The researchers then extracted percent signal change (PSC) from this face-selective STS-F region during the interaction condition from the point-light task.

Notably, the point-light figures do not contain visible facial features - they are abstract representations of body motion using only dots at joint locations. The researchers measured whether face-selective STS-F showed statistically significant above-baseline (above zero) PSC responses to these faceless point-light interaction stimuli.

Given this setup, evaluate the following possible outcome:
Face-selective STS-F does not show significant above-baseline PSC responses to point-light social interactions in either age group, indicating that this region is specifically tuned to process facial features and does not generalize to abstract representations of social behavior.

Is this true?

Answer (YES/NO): NO